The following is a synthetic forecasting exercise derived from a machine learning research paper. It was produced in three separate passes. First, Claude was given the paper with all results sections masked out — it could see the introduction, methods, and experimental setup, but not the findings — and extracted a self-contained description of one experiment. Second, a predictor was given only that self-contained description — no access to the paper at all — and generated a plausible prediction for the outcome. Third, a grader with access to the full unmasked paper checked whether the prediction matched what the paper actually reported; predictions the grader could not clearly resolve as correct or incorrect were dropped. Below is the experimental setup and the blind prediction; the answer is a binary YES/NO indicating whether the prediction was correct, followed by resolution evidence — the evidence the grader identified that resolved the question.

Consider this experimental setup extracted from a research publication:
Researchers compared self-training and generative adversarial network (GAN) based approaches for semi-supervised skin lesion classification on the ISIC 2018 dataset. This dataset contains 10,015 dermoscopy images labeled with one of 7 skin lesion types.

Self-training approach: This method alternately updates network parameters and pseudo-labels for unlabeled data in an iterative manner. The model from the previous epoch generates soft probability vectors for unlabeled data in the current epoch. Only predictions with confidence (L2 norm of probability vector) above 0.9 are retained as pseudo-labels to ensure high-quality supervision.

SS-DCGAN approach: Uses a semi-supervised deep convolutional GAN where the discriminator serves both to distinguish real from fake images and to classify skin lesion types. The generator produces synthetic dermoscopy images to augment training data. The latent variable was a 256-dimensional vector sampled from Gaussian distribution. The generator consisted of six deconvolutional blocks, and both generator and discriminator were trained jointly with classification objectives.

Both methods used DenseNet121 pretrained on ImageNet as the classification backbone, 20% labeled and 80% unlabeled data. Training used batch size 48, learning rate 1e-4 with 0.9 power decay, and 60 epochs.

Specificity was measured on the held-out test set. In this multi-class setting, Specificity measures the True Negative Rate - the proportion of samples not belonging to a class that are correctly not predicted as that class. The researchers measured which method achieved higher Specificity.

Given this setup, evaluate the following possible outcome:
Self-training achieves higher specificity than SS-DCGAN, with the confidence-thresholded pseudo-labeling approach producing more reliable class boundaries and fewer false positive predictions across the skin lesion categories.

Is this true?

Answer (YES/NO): YES